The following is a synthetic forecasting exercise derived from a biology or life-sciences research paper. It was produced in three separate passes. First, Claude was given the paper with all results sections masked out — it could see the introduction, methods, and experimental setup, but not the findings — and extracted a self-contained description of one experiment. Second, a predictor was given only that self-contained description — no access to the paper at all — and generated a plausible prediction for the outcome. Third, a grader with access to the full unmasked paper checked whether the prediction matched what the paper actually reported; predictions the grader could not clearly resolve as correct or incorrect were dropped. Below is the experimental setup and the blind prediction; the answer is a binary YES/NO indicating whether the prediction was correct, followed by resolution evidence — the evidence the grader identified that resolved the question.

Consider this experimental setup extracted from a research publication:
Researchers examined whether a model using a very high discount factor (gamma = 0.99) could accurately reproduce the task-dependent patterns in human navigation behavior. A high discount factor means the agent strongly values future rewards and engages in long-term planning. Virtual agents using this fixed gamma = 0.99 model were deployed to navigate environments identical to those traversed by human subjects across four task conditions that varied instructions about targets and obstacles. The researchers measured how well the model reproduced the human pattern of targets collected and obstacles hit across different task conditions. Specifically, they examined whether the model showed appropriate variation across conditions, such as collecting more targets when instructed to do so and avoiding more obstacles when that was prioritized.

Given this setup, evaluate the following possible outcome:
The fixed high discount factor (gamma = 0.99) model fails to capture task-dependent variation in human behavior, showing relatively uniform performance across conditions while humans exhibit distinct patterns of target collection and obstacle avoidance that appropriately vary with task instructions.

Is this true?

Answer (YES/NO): YES